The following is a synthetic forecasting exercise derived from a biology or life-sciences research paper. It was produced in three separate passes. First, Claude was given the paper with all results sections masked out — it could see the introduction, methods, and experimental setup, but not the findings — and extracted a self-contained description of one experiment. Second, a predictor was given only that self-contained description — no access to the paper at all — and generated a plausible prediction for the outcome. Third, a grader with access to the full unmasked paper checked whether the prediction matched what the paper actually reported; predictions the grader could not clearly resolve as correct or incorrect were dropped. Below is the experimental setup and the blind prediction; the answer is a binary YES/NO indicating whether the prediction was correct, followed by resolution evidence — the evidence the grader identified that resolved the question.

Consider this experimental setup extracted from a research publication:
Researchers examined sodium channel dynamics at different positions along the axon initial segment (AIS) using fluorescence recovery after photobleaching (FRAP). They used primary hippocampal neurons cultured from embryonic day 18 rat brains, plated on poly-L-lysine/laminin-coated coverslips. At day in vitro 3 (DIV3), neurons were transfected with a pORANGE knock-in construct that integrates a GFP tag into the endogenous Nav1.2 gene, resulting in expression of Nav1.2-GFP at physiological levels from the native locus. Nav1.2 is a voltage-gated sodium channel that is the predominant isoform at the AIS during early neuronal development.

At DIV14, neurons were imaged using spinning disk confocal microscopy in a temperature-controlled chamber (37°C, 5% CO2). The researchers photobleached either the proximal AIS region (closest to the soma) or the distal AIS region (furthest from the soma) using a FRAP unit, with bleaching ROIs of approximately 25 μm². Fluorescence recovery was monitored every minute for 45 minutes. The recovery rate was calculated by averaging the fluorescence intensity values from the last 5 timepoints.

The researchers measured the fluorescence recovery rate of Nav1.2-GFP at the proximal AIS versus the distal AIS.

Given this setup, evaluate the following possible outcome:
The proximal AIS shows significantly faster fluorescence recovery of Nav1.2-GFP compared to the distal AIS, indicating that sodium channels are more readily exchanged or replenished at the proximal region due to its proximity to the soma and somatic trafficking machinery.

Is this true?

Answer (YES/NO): NO